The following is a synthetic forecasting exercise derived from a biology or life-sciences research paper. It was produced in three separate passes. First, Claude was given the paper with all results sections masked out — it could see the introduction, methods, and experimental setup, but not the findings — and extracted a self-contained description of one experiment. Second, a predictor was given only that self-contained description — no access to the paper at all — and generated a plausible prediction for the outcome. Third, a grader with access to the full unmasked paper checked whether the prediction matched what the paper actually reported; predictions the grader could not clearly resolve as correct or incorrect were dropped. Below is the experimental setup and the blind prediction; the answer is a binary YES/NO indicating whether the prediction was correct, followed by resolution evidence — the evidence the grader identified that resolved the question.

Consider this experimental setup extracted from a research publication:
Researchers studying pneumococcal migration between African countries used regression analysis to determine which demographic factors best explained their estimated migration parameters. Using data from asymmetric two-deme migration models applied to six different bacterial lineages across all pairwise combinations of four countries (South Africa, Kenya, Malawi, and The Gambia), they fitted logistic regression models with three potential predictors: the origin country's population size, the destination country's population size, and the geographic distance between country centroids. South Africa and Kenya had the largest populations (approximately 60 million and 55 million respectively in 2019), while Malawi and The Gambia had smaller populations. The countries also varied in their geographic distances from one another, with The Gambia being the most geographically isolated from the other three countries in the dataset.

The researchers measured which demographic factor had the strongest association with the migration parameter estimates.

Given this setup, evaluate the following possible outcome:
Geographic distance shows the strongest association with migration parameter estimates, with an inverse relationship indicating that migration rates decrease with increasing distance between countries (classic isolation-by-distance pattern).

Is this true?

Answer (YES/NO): NO